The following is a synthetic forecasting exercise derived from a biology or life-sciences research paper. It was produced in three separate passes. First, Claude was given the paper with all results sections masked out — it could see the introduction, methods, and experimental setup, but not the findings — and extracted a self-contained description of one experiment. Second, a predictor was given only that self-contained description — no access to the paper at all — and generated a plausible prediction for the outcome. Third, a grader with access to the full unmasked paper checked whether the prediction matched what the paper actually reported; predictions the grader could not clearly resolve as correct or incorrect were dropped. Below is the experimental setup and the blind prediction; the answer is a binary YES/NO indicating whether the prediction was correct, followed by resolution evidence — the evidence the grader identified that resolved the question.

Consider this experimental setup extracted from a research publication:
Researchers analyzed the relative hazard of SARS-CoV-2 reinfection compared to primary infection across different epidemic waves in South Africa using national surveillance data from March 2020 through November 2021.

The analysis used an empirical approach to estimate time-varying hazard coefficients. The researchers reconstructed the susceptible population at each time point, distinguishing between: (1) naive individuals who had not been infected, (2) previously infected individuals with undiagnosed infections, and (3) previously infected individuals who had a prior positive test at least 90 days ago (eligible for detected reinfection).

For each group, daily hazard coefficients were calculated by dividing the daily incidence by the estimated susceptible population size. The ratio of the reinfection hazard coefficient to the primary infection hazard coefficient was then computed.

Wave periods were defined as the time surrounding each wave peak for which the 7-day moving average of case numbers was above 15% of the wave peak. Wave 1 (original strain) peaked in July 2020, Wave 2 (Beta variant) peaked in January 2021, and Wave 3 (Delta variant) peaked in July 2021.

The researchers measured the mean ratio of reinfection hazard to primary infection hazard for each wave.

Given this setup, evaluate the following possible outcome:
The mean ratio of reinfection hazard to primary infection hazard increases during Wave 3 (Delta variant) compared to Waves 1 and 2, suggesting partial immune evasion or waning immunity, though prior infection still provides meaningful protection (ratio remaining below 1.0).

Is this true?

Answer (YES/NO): NO